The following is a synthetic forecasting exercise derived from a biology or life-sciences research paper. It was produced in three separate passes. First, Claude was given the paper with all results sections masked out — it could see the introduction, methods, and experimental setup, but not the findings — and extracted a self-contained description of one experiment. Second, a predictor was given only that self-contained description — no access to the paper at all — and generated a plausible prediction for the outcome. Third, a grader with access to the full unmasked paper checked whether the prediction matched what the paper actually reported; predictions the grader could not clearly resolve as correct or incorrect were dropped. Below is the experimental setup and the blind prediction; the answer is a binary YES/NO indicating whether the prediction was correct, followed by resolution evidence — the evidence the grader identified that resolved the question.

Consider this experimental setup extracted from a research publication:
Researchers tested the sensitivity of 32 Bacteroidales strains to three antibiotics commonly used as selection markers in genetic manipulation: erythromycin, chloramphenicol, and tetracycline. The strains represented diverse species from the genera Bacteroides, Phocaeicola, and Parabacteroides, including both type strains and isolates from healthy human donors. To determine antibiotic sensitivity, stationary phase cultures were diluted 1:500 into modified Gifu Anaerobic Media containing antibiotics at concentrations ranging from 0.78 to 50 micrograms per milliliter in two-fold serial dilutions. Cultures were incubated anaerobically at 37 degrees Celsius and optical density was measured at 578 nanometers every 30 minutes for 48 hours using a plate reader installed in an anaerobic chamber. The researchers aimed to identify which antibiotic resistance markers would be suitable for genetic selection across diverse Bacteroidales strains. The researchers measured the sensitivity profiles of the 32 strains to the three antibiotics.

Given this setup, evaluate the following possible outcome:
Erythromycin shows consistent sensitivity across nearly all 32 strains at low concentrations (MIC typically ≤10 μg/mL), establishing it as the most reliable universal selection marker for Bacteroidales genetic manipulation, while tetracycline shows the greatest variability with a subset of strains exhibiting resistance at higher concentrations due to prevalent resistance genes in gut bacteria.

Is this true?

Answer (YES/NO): NO